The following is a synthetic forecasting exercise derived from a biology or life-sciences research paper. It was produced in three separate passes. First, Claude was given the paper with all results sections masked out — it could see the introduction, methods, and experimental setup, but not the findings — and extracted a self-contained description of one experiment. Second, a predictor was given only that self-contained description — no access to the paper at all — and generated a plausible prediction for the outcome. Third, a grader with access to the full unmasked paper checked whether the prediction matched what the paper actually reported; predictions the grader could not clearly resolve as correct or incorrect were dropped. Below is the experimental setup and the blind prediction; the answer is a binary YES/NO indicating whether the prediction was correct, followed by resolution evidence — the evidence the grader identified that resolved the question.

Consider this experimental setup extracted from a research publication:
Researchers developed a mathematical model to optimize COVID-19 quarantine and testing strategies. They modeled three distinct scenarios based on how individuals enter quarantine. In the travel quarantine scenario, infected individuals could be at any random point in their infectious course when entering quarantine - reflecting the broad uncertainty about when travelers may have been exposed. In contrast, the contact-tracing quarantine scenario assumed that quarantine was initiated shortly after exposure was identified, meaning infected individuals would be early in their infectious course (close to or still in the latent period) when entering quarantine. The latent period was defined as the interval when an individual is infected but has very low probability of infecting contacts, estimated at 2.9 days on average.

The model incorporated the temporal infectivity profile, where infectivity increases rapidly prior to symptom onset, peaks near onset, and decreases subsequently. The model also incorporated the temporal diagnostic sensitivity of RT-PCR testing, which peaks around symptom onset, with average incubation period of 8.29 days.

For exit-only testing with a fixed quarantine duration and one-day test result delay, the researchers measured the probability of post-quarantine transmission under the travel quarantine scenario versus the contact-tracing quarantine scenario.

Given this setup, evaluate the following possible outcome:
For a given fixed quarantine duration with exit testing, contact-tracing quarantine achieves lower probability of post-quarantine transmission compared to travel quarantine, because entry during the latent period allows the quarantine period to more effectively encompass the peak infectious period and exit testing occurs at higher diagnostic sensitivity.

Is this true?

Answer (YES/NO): NO